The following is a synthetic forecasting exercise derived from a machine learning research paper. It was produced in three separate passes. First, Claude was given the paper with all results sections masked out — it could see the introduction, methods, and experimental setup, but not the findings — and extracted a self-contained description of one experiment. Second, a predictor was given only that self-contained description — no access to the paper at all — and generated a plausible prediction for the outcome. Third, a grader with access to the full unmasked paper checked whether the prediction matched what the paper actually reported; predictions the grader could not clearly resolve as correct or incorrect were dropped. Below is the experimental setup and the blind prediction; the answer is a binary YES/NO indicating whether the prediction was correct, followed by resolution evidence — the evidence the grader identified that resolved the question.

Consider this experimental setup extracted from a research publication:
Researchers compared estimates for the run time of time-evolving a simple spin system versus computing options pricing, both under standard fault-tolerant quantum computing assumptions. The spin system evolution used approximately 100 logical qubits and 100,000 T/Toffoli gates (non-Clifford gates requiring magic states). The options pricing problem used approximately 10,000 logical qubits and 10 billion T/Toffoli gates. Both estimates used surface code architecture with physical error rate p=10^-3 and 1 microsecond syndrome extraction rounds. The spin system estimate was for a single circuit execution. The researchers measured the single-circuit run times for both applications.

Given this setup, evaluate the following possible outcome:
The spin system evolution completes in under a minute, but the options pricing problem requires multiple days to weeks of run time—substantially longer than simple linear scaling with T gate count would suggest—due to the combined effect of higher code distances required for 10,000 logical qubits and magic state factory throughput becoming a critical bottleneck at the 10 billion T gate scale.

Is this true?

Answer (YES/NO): NO